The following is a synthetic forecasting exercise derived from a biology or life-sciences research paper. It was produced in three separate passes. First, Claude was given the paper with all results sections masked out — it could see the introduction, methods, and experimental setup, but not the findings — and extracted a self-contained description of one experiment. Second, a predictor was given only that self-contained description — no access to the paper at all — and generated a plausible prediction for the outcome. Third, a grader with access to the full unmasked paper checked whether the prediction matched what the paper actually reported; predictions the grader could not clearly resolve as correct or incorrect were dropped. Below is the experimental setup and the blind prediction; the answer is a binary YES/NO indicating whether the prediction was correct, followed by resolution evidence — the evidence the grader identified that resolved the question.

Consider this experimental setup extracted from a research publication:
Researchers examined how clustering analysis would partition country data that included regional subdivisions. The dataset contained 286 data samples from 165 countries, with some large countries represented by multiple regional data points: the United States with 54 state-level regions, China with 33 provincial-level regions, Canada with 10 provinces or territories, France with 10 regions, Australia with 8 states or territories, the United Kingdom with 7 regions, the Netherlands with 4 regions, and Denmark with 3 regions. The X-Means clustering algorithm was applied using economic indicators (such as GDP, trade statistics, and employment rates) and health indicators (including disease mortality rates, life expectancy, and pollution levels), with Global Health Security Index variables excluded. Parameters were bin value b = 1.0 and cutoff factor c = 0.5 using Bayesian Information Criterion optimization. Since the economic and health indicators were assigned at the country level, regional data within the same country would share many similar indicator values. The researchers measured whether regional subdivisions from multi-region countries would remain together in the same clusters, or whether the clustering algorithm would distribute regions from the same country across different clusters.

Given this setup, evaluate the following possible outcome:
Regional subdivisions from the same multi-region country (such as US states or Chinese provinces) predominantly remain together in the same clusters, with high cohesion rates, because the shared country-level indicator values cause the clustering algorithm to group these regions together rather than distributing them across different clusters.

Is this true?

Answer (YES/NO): YES